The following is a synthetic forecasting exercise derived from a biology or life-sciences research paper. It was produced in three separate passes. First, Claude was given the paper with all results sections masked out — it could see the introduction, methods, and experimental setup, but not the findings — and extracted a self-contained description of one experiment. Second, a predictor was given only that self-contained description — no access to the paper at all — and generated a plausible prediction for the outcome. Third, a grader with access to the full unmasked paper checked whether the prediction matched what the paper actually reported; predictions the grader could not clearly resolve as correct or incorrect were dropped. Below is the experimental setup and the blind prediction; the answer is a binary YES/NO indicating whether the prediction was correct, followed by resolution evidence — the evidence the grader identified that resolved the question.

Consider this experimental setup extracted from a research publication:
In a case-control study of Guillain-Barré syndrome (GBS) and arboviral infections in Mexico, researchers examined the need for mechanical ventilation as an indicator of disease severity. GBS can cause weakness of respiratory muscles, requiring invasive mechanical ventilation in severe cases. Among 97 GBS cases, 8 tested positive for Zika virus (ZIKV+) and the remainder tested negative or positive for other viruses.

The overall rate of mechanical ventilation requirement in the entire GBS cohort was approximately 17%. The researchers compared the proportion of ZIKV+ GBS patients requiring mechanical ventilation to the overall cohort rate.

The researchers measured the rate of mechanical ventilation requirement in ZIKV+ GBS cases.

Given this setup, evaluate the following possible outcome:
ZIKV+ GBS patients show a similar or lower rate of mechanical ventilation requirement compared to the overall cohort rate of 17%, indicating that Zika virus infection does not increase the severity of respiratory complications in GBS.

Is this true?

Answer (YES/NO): NO